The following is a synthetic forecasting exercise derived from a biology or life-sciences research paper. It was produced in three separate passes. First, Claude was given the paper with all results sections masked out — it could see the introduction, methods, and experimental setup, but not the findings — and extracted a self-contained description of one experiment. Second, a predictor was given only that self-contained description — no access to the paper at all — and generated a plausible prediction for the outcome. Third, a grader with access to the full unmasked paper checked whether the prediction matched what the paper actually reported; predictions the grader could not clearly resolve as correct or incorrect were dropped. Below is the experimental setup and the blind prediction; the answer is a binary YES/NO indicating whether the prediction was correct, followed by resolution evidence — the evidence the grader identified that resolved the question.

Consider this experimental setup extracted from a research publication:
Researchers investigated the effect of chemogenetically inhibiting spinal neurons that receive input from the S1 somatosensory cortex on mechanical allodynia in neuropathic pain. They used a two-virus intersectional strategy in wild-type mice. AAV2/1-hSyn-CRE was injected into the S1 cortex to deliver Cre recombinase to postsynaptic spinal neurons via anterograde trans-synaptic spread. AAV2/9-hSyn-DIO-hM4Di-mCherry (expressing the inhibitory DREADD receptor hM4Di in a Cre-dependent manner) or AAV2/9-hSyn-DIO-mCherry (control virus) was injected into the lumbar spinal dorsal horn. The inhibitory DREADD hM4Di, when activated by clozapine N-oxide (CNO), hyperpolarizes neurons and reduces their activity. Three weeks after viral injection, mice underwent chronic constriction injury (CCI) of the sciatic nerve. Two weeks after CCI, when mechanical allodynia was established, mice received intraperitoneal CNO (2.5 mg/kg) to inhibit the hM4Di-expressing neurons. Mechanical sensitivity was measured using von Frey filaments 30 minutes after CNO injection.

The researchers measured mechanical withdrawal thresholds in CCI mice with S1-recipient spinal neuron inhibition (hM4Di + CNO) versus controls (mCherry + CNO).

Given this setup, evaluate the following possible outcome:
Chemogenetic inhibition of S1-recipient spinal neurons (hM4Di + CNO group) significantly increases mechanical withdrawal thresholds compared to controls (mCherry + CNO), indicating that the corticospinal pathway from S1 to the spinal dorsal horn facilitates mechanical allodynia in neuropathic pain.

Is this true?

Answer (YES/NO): YES